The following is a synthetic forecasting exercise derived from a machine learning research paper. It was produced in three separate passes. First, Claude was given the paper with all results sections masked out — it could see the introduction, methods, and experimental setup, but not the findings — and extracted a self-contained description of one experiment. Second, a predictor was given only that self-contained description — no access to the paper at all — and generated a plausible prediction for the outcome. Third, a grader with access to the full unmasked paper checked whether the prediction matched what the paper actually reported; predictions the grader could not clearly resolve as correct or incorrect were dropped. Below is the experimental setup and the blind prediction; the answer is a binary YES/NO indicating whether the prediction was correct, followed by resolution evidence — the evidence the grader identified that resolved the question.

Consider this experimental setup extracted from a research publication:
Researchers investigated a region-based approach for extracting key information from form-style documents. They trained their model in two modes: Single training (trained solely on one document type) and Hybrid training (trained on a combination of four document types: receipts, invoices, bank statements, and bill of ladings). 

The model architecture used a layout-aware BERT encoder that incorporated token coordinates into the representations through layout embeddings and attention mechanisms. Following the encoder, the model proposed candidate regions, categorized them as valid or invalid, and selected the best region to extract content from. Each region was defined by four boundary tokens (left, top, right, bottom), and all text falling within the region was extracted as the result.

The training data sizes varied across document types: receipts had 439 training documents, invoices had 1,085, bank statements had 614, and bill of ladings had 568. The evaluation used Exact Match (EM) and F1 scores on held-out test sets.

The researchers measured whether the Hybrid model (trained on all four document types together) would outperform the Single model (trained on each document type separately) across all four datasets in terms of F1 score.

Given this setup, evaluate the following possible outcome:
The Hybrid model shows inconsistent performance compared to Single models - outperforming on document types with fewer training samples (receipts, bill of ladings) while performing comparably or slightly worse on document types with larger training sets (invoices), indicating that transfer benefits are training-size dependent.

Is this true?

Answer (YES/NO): NO